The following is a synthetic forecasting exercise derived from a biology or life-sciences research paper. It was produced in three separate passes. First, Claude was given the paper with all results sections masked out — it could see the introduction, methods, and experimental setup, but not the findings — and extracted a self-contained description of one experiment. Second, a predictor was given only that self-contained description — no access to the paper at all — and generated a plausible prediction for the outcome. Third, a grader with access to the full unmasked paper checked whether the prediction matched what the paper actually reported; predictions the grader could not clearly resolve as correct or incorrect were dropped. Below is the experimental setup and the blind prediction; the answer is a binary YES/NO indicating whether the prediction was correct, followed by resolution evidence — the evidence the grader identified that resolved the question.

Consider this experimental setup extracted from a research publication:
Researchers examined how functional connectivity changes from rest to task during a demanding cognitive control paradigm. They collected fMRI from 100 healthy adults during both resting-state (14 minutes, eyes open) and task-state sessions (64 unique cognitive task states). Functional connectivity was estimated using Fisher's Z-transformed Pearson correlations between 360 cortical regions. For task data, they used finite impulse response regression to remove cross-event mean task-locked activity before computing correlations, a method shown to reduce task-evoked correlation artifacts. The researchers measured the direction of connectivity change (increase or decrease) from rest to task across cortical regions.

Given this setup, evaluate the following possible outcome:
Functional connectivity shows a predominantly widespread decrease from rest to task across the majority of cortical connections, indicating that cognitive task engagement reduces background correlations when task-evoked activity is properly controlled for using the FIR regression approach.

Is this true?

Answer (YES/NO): YES